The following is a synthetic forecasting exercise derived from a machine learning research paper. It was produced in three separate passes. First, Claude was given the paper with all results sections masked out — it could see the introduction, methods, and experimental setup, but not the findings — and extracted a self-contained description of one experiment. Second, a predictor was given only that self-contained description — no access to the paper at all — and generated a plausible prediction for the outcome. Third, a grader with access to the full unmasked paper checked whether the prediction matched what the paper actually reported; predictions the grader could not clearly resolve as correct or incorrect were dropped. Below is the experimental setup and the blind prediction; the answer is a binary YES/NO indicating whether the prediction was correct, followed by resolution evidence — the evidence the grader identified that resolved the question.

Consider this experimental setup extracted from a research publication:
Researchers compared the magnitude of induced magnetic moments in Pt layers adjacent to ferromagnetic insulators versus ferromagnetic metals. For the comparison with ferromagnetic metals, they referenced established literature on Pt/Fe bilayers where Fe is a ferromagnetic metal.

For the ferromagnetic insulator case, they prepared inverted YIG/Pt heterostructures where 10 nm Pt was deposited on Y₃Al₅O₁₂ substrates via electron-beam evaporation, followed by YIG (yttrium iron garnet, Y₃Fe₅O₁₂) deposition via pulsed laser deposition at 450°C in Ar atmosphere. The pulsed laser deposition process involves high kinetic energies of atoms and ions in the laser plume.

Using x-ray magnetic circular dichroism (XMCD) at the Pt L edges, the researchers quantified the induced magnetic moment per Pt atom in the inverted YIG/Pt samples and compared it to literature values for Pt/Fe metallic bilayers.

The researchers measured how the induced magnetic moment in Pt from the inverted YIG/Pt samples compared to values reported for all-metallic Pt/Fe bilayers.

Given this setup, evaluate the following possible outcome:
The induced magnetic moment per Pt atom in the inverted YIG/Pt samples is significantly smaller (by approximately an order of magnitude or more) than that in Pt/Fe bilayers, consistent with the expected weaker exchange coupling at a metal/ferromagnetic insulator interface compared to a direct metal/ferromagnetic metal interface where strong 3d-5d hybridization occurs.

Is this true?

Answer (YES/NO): NO